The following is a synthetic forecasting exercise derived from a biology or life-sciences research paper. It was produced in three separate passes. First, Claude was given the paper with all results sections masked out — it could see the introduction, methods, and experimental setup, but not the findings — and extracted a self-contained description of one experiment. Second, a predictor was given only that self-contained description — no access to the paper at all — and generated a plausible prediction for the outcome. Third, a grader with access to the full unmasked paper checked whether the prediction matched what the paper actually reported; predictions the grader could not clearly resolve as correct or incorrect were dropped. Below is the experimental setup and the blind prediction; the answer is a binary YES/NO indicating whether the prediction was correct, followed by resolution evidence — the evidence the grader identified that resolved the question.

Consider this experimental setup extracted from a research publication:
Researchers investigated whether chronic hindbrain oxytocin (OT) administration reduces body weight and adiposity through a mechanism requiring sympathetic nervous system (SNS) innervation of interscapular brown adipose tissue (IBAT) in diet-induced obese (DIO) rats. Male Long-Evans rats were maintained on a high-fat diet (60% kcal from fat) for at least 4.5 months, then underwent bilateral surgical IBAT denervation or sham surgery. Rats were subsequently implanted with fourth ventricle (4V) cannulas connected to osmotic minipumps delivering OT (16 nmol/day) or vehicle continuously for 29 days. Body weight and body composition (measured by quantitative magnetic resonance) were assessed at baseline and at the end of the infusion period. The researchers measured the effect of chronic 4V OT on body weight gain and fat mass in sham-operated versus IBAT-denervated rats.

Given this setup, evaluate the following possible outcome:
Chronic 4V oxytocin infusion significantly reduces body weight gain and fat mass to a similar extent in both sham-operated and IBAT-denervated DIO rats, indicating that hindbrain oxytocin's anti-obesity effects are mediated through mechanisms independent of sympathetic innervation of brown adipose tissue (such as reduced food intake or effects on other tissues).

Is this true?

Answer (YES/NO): YES